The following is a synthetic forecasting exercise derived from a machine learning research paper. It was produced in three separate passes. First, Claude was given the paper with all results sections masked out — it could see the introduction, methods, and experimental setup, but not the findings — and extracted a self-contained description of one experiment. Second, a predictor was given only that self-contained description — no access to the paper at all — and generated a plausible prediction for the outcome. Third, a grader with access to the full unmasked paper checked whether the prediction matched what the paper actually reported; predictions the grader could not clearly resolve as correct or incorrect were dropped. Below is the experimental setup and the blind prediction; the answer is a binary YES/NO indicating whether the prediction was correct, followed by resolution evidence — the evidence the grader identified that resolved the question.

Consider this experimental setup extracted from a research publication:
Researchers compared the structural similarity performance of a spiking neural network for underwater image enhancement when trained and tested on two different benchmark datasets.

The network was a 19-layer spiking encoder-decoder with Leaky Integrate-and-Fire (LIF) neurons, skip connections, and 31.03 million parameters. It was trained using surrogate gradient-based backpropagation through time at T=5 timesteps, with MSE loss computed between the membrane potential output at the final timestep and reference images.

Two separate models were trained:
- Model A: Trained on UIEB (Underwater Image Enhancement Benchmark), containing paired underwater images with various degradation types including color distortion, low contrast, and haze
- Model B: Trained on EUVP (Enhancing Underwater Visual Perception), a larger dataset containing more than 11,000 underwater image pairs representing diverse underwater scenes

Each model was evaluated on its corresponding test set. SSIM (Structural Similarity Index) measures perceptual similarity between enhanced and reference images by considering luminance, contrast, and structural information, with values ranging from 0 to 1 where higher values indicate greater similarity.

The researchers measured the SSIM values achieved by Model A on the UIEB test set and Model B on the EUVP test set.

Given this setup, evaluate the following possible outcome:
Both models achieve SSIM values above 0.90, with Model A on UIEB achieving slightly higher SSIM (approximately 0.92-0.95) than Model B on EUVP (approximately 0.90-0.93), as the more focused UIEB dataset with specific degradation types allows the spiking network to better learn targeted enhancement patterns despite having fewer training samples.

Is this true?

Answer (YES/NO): NO